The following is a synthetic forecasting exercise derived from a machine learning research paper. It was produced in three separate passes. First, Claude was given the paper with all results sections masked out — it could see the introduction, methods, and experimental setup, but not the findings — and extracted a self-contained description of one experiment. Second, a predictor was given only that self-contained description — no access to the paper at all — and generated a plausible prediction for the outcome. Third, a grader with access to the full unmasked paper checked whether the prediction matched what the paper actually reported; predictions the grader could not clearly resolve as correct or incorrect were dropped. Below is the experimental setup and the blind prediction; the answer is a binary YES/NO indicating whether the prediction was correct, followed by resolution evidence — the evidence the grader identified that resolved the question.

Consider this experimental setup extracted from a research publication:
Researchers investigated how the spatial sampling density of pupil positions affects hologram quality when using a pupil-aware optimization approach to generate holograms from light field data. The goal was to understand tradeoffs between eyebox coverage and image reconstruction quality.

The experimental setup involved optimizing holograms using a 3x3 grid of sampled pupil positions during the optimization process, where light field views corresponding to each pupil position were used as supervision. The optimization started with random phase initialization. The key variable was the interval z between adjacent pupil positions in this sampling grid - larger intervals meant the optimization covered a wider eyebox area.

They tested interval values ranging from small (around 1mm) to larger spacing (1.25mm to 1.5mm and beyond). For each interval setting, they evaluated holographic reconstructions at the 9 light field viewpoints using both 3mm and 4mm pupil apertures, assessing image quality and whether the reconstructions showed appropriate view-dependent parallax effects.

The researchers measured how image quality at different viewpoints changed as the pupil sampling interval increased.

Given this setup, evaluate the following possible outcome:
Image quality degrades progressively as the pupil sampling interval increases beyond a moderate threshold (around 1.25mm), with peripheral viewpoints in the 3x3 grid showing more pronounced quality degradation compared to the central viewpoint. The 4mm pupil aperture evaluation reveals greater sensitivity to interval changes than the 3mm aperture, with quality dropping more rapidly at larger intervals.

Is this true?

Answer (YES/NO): NO